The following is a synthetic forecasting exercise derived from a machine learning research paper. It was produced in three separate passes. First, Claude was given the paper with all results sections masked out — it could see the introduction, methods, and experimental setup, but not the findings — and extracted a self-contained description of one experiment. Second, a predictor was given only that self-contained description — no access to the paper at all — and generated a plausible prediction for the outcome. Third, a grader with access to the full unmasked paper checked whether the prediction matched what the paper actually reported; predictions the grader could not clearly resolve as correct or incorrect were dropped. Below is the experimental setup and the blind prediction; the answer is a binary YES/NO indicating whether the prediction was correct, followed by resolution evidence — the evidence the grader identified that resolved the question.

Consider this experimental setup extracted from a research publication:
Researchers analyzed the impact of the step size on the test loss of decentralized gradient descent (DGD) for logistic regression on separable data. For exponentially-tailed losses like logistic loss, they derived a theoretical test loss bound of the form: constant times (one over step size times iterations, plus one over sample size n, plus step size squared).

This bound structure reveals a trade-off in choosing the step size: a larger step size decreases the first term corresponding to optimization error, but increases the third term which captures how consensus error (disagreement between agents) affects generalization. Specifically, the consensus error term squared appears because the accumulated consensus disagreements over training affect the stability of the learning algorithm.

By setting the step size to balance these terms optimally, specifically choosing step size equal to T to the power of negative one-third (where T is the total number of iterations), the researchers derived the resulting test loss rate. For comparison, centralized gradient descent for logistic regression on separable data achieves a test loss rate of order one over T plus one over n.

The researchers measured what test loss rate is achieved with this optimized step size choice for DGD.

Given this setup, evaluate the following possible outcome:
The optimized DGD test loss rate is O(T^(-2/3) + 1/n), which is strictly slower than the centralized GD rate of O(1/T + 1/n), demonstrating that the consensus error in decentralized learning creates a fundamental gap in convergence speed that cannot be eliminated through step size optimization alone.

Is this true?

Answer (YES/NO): YES